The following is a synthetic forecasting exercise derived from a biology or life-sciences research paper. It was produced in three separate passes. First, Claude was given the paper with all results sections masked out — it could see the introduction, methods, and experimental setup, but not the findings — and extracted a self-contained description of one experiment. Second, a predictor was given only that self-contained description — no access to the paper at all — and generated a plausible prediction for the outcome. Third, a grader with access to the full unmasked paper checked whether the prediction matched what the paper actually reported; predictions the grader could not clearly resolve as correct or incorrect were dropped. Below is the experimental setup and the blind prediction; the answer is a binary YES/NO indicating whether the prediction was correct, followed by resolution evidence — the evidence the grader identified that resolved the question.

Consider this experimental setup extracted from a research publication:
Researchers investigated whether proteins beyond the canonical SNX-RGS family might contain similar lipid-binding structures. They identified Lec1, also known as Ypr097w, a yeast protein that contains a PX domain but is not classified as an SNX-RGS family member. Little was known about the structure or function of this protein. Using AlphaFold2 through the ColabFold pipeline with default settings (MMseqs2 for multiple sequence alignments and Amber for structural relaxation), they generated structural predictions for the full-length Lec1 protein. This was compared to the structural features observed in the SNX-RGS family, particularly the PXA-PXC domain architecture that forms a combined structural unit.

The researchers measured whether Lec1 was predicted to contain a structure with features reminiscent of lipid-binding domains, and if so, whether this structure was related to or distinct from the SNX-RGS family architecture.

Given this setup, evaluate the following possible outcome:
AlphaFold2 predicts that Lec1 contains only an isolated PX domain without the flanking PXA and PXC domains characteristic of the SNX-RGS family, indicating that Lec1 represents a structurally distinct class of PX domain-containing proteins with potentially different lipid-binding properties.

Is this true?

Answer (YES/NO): NO